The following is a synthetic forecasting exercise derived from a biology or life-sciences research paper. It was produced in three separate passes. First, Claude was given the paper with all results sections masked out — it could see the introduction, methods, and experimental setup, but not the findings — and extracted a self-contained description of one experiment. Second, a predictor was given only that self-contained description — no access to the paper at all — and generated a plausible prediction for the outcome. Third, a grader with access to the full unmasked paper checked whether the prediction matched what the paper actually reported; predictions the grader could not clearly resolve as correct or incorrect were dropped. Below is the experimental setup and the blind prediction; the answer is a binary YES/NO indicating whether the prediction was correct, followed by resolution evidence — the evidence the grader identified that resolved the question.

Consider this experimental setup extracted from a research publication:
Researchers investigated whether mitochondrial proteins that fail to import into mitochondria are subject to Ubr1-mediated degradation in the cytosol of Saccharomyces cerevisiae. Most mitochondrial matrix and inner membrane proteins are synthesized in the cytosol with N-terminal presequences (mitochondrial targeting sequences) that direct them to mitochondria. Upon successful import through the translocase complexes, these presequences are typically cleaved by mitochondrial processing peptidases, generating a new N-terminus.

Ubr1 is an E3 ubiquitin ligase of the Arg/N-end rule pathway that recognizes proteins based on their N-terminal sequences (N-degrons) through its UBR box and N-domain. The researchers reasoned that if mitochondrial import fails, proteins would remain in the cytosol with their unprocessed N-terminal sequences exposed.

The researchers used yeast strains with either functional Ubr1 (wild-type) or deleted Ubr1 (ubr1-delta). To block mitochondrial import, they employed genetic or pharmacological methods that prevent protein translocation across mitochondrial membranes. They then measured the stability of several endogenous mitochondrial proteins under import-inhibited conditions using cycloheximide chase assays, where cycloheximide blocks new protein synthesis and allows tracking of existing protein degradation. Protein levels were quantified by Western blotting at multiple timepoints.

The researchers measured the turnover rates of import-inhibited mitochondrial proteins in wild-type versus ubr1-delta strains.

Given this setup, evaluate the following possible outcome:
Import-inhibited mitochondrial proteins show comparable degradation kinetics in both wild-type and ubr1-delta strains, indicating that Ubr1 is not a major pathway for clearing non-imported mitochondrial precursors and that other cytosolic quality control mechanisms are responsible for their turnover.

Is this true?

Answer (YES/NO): NO